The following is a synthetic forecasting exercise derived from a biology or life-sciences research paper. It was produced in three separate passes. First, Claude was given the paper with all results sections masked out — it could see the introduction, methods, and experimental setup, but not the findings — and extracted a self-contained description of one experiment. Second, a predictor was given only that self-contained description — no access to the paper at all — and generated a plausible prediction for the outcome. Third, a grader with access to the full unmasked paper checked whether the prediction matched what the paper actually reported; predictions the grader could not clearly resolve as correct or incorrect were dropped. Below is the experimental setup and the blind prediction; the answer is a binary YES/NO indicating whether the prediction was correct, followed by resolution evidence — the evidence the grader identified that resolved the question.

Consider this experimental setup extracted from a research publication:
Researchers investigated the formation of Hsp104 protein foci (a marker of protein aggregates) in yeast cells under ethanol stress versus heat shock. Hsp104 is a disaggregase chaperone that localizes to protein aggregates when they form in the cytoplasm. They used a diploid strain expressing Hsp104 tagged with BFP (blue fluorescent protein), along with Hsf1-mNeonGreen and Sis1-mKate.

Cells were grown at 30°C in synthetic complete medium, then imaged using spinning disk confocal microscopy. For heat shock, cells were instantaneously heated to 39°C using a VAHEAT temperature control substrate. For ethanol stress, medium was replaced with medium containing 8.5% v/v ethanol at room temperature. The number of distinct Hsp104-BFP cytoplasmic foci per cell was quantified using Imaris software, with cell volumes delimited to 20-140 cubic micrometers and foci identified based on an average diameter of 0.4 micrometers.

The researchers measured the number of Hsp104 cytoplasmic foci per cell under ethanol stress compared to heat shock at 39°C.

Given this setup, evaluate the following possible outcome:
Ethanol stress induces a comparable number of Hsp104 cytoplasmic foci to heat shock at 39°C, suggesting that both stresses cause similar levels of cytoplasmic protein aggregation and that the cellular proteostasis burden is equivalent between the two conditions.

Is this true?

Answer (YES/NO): NO